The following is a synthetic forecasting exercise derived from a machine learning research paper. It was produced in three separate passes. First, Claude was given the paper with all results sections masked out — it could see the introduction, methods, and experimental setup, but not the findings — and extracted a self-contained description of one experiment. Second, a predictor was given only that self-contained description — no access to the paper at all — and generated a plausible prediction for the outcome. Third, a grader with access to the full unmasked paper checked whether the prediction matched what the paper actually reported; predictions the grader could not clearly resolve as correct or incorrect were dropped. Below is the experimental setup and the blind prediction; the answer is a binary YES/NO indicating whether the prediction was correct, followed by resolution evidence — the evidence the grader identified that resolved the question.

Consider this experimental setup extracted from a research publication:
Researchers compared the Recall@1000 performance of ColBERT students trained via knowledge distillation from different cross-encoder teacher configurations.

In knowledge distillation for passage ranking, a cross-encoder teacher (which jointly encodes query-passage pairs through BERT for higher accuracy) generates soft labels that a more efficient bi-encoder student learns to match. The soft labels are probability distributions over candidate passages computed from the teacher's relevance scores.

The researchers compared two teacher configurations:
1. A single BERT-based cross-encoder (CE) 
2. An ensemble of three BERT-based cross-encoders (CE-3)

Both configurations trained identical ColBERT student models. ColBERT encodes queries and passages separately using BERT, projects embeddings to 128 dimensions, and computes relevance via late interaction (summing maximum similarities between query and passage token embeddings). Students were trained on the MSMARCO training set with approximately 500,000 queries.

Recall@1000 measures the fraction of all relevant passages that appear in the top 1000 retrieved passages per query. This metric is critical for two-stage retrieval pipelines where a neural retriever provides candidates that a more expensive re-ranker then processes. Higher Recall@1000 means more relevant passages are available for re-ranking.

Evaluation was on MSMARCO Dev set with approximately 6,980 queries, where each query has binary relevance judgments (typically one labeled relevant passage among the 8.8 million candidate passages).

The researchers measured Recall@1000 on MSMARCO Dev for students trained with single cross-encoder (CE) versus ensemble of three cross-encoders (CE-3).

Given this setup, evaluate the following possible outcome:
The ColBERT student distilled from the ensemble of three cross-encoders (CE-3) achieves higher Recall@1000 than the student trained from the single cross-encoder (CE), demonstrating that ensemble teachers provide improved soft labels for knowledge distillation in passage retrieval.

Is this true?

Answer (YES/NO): NO